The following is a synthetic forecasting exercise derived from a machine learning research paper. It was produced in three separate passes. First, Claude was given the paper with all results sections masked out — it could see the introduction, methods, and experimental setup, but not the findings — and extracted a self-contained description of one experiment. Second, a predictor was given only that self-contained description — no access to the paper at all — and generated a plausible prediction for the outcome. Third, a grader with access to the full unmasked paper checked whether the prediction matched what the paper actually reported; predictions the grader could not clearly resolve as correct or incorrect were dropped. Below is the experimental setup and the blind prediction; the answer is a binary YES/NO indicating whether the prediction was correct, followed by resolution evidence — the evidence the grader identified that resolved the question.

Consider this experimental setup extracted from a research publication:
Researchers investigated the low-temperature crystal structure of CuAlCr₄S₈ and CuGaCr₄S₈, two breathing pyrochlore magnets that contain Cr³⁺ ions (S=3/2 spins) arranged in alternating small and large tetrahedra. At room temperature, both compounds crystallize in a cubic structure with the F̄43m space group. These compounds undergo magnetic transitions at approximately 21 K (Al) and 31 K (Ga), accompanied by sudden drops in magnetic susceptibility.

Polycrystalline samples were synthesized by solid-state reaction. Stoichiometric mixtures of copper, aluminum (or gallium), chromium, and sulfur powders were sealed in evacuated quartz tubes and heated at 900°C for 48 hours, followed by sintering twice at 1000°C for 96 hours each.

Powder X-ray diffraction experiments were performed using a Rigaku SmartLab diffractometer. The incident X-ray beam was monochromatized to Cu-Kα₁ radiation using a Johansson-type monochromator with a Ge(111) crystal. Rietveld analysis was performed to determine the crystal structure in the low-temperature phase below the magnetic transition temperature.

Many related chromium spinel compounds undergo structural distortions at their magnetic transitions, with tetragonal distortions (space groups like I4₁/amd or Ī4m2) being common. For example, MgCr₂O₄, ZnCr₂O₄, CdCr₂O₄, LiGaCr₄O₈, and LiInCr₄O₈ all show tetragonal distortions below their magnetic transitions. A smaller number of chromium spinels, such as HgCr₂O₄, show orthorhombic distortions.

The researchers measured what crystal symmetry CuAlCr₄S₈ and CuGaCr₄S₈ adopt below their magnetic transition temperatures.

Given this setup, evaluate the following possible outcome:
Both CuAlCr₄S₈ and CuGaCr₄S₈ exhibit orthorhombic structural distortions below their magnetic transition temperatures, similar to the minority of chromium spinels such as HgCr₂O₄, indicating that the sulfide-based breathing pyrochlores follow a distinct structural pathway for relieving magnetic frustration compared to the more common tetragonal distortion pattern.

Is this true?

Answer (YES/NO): YES